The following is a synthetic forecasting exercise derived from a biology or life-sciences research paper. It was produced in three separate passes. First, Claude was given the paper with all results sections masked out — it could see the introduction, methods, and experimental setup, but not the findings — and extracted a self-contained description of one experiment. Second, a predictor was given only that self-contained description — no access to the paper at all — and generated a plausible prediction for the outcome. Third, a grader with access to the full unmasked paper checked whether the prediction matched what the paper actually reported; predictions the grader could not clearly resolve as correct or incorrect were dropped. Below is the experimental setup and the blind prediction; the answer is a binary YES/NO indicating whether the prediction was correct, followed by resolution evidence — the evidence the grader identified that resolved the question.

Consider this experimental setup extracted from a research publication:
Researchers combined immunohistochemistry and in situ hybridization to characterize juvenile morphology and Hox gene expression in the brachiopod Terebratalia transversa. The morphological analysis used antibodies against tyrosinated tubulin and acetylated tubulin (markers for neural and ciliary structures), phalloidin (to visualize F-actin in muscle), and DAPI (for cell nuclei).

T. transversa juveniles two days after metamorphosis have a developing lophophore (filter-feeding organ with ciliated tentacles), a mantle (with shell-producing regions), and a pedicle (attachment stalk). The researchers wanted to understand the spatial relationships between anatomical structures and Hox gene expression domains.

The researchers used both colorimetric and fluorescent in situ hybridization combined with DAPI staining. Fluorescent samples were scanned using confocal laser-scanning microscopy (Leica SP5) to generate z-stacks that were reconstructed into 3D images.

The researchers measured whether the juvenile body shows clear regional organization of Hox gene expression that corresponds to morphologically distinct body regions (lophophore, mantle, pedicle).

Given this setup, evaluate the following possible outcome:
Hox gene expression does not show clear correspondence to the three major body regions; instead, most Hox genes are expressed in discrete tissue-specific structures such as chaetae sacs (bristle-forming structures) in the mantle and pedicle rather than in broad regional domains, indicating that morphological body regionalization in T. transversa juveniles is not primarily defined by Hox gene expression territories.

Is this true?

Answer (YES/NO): YES